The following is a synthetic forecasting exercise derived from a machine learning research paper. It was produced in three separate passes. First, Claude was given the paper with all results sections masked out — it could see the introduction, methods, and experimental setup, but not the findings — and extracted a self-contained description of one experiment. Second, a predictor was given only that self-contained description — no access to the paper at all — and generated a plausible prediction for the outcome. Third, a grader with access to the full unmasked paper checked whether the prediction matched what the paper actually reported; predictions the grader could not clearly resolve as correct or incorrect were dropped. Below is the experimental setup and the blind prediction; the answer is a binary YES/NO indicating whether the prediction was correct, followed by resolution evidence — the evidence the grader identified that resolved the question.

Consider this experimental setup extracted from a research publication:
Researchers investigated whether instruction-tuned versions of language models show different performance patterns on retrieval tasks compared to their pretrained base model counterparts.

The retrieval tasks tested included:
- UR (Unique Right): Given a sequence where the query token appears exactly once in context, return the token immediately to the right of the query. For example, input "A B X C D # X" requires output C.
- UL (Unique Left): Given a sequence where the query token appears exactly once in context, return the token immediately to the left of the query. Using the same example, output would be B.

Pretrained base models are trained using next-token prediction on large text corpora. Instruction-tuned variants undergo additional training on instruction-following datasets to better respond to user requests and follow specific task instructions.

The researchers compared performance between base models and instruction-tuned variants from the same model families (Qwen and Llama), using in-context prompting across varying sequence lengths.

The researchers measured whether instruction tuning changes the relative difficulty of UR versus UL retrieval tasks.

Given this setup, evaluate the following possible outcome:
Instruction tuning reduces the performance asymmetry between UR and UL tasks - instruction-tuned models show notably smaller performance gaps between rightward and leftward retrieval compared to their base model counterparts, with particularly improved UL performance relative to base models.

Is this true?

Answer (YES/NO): NO